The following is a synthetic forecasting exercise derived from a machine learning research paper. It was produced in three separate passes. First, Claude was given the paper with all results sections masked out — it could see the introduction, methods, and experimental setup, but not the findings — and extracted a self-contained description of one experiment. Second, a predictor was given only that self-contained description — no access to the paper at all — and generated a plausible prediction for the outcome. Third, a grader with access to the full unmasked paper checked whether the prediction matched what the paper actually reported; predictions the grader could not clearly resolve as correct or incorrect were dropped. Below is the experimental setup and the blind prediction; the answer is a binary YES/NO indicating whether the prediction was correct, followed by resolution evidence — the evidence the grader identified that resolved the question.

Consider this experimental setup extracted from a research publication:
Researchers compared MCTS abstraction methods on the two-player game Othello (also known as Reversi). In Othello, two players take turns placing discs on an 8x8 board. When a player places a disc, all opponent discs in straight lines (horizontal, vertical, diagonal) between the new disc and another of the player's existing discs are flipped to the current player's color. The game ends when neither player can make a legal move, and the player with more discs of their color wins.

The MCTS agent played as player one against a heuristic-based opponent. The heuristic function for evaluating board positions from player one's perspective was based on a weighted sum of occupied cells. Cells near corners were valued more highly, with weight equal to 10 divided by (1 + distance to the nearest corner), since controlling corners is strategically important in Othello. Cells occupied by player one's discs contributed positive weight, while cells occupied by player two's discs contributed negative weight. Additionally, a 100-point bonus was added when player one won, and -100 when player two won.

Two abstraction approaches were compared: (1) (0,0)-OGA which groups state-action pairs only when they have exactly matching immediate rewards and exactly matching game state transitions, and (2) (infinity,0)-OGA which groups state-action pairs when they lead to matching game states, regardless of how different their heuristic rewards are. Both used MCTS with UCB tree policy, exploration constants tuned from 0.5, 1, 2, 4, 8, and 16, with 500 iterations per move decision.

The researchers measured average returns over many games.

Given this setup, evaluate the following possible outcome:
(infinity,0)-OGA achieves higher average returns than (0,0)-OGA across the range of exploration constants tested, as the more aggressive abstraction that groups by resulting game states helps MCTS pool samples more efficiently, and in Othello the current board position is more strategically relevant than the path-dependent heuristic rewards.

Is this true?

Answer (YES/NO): NO